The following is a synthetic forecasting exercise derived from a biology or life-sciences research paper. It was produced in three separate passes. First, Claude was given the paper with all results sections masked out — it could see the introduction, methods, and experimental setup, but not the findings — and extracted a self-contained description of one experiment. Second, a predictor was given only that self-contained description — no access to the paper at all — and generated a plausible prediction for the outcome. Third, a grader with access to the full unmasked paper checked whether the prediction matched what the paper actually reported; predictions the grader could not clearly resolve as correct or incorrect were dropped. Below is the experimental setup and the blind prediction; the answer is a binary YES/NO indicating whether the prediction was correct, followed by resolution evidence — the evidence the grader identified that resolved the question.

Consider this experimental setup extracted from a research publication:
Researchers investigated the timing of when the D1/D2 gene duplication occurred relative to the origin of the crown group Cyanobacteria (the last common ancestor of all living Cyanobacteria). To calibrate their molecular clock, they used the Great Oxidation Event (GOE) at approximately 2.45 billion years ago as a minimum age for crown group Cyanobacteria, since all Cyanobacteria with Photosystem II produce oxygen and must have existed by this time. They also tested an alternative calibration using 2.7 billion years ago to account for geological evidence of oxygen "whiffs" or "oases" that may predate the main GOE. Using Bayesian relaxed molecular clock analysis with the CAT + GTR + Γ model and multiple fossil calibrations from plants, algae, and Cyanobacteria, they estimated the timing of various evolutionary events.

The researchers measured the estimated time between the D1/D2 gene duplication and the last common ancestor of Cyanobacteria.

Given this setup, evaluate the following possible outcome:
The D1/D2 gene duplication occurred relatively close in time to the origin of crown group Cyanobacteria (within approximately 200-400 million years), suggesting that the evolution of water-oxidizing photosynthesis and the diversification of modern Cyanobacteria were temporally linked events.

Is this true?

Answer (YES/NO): NO